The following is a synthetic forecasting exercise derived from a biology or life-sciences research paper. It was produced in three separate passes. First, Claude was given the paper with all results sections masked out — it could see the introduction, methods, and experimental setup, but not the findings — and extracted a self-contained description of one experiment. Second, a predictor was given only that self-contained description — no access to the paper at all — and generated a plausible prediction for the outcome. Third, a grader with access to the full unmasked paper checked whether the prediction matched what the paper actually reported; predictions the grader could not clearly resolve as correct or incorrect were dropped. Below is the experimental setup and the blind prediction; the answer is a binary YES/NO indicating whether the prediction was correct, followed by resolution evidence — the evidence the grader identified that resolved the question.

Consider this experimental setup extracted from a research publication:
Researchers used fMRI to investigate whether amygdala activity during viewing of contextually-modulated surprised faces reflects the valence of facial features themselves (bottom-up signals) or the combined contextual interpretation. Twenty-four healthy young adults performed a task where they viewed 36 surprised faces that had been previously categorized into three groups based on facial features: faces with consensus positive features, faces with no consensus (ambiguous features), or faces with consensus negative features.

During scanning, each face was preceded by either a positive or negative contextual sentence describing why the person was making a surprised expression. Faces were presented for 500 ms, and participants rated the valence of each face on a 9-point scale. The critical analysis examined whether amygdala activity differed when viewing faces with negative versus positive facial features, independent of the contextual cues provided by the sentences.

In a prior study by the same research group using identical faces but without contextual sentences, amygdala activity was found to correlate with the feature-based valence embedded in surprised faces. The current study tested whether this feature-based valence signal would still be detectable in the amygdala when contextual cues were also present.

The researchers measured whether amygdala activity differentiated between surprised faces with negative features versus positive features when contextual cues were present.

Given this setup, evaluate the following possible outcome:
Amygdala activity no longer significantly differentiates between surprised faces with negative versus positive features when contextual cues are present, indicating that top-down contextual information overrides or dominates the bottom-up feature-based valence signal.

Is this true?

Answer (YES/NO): YES